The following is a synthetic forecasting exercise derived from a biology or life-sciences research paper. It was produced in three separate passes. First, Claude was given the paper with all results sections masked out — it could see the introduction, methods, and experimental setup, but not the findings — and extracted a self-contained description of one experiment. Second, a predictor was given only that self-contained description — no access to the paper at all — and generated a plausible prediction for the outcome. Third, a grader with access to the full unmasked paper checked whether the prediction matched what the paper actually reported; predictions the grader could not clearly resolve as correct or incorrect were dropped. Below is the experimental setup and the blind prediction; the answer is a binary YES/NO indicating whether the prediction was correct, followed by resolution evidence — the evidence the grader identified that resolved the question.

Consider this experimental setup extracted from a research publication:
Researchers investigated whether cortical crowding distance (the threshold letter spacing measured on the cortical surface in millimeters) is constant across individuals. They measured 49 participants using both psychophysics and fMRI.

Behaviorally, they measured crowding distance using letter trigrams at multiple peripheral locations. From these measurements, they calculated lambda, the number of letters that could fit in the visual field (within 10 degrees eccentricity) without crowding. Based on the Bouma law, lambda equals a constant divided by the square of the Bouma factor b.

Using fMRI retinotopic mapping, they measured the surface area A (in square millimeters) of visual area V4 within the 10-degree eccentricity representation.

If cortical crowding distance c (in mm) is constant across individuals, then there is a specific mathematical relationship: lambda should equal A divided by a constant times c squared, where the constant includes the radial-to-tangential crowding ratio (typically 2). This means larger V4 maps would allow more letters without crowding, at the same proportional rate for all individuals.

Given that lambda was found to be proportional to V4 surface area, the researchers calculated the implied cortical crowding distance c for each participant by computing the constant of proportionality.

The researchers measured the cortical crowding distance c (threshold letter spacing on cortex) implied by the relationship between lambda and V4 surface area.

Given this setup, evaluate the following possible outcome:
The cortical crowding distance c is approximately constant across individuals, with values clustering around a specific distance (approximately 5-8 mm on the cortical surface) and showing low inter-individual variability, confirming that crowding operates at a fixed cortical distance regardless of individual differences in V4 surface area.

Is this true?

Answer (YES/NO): NO